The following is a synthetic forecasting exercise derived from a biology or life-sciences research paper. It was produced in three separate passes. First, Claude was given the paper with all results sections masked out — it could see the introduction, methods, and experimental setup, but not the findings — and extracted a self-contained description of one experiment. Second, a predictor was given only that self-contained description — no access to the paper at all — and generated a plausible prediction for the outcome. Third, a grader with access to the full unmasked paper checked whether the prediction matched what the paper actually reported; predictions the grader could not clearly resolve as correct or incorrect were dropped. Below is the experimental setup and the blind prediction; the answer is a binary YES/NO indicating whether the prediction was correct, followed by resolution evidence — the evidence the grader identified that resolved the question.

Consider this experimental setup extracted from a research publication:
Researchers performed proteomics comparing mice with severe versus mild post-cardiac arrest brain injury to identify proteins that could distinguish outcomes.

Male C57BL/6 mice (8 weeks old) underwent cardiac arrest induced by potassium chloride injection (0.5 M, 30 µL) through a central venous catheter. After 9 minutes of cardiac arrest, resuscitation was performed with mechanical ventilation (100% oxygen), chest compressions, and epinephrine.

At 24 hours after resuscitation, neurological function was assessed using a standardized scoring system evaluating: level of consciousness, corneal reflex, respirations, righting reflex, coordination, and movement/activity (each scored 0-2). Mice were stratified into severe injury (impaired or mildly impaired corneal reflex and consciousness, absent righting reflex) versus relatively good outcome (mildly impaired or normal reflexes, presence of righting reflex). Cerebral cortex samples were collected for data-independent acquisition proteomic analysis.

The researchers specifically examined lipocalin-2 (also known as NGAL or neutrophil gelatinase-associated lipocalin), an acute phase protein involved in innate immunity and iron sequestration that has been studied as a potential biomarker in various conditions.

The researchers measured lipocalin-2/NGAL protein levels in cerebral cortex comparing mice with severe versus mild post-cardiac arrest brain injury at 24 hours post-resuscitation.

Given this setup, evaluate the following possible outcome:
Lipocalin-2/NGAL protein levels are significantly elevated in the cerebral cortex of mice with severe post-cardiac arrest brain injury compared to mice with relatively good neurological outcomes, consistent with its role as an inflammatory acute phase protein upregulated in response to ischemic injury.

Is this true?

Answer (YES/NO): YES